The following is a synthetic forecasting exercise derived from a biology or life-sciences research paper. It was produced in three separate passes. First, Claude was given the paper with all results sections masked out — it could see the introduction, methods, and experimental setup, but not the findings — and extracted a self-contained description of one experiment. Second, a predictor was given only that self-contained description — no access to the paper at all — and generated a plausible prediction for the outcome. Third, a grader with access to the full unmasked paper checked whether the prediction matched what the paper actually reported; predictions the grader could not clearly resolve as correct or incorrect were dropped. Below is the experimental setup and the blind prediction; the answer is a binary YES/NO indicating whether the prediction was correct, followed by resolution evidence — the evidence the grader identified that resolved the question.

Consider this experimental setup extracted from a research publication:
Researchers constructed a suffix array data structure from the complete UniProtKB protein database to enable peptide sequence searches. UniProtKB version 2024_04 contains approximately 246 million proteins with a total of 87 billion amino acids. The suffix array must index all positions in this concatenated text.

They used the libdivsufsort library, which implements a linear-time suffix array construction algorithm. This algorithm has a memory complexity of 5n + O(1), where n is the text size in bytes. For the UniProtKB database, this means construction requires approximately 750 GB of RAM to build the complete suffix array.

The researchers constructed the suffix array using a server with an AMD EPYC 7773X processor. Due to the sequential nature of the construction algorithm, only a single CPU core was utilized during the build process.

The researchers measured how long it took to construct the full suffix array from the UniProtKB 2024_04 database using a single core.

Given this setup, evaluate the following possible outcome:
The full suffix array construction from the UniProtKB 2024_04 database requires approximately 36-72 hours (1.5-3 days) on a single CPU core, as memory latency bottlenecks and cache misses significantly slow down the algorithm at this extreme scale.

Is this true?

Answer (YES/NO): NO